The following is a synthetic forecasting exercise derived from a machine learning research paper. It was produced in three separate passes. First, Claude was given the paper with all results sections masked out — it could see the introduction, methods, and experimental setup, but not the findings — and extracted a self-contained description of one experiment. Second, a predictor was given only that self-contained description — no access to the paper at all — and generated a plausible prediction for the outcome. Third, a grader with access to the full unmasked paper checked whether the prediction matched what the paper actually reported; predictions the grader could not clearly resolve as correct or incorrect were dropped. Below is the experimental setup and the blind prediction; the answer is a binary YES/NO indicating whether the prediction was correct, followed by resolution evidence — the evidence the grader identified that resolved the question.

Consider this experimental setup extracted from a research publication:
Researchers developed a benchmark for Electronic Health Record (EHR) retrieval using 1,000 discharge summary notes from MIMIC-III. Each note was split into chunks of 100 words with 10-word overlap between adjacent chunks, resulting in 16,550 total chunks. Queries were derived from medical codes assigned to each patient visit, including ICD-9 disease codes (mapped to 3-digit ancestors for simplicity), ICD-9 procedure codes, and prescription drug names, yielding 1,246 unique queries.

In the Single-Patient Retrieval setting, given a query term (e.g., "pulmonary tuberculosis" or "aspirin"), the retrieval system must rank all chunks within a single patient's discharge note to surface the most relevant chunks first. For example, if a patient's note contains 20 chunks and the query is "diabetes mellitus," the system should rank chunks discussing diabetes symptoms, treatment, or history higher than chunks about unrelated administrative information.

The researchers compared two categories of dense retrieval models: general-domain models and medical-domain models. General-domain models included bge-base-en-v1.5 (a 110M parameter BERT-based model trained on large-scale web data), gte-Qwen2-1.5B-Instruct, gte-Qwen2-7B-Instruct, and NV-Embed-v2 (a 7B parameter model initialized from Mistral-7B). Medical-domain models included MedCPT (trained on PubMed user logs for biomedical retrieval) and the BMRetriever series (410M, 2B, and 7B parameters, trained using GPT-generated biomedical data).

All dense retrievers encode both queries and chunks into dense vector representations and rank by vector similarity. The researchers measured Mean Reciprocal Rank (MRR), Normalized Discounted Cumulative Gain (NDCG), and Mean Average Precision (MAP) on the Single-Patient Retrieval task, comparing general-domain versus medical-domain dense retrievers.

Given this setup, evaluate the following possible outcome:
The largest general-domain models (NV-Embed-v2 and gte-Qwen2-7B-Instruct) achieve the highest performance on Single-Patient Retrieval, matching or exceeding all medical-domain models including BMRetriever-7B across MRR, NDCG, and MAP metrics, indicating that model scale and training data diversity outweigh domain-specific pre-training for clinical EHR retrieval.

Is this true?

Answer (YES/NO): YES